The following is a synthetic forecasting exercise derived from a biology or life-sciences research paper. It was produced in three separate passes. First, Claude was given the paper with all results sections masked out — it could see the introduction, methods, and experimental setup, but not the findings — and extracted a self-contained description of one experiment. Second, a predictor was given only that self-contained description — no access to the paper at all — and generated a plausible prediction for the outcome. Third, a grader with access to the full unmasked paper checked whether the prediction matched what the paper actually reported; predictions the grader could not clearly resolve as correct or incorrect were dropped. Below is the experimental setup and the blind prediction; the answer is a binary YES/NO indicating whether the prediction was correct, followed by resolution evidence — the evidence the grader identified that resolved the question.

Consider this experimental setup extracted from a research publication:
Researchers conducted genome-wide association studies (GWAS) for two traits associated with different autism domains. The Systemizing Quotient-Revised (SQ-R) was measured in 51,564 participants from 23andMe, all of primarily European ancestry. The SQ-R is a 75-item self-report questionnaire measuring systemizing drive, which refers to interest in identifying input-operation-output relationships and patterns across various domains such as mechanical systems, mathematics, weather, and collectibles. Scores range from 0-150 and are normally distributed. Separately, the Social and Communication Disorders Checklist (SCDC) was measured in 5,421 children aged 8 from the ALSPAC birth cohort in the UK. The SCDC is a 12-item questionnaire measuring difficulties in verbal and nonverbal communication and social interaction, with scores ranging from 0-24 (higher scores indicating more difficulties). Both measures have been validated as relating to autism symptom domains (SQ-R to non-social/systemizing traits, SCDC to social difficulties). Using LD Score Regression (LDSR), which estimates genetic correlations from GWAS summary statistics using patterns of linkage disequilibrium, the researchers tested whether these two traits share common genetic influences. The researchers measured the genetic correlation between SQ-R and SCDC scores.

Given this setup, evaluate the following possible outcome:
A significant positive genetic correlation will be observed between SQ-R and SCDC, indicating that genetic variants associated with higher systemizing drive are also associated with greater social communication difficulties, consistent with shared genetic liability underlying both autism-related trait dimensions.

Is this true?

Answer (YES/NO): NO